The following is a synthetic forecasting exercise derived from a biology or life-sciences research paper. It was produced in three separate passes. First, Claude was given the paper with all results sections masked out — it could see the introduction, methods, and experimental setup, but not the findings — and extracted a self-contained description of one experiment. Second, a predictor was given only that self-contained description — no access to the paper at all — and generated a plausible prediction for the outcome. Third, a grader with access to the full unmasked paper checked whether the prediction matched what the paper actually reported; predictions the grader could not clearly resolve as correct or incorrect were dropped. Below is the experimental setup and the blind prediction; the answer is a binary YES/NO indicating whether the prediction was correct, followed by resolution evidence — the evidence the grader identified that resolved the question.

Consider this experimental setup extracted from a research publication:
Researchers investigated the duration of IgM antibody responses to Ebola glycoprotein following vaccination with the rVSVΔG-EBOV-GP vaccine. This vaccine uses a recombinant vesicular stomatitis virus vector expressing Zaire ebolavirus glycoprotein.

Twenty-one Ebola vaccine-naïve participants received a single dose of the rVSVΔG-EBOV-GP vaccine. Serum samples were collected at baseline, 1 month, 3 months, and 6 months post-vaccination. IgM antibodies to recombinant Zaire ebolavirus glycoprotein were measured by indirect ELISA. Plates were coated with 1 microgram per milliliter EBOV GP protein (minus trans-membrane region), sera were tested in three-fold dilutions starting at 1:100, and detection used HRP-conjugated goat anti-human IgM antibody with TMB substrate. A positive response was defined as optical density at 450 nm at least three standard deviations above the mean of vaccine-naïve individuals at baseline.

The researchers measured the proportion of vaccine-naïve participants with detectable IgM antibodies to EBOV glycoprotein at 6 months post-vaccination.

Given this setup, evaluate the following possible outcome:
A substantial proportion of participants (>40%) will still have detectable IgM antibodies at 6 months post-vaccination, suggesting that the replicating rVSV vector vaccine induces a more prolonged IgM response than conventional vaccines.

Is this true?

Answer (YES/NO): NO